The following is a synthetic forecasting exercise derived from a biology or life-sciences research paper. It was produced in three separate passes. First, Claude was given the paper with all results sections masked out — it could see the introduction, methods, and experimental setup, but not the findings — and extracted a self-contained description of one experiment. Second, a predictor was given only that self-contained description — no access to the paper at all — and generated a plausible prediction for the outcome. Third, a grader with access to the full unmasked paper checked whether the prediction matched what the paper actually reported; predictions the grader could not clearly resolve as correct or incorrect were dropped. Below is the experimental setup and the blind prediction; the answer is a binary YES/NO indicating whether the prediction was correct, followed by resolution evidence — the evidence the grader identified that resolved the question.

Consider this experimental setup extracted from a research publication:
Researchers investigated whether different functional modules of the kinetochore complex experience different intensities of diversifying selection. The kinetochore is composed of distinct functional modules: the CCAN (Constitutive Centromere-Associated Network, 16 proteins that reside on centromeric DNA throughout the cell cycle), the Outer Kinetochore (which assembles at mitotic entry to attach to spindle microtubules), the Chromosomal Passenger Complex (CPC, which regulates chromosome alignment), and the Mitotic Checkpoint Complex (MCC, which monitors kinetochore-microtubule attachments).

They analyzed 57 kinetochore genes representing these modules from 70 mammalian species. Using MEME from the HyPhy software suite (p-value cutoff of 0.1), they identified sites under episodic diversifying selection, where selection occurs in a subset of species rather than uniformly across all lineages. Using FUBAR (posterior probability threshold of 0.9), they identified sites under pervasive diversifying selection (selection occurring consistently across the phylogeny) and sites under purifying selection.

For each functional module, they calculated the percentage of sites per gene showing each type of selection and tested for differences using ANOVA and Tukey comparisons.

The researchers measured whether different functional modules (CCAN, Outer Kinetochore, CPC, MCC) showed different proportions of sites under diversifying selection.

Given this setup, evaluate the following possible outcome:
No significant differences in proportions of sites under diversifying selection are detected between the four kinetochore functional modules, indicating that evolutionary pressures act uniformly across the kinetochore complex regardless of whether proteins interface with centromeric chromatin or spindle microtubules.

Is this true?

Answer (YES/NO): NO